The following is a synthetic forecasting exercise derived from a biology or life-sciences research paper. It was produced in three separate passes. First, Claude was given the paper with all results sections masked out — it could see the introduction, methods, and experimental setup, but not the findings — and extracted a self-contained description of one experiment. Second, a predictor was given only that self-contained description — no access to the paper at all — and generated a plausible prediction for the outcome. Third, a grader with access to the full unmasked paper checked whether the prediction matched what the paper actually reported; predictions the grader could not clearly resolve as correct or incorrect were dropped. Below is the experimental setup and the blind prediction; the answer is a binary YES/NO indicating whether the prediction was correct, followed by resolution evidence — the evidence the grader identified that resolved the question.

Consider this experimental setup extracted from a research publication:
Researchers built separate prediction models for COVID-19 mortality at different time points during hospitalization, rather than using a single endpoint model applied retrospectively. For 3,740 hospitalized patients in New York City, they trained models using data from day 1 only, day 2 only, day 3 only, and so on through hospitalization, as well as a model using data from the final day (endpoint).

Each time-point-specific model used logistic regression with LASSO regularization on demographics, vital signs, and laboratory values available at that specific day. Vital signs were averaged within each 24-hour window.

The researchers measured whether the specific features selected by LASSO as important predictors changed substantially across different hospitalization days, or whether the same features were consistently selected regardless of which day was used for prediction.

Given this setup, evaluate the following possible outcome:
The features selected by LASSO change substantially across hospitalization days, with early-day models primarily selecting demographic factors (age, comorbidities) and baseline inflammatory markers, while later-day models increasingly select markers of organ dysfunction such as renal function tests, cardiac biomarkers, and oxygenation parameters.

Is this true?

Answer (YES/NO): NO